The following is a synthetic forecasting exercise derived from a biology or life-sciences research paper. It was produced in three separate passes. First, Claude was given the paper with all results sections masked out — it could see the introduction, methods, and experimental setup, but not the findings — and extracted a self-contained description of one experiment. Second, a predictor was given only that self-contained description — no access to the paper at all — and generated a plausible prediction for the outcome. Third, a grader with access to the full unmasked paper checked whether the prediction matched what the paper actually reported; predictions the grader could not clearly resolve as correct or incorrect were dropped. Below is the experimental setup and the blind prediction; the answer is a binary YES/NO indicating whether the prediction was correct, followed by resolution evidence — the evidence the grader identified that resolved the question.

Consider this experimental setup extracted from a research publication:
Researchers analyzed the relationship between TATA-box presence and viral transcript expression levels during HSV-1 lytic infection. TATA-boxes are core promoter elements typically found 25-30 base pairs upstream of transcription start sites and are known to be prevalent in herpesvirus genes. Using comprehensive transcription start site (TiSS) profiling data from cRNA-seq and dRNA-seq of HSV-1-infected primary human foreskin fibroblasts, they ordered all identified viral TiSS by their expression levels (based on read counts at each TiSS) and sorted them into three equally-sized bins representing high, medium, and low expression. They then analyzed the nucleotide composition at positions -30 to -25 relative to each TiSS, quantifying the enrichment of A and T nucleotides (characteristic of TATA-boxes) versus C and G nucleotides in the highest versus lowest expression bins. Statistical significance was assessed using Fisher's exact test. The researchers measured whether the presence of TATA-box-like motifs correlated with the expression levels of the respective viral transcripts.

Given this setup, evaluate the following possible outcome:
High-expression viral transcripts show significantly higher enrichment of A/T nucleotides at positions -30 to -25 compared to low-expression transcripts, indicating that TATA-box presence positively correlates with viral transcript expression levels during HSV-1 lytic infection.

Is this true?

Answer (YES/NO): YES